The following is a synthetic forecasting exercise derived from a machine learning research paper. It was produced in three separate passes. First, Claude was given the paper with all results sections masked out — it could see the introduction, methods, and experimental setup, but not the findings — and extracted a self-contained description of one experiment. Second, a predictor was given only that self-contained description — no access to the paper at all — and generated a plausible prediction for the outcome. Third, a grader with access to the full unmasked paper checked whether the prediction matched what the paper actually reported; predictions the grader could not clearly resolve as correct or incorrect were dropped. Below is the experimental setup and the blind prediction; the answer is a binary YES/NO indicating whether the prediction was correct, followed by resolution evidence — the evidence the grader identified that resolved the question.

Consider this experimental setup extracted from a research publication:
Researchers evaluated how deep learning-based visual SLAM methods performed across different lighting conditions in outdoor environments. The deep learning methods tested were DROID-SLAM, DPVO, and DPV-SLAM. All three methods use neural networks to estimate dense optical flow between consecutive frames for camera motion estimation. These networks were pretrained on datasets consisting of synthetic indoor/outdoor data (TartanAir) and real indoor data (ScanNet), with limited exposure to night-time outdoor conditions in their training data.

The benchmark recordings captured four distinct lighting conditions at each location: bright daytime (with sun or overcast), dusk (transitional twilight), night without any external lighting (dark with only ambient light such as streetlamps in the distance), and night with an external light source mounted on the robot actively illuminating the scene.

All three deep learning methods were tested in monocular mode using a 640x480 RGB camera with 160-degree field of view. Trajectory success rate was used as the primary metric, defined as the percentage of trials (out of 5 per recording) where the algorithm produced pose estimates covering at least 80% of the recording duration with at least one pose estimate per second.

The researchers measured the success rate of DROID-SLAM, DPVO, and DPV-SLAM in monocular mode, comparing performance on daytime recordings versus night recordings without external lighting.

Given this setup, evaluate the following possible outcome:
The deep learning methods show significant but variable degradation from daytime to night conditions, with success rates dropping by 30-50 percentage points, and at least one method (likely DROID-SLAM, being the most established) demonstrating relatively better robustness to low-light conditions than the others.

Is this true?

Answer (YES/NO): NO